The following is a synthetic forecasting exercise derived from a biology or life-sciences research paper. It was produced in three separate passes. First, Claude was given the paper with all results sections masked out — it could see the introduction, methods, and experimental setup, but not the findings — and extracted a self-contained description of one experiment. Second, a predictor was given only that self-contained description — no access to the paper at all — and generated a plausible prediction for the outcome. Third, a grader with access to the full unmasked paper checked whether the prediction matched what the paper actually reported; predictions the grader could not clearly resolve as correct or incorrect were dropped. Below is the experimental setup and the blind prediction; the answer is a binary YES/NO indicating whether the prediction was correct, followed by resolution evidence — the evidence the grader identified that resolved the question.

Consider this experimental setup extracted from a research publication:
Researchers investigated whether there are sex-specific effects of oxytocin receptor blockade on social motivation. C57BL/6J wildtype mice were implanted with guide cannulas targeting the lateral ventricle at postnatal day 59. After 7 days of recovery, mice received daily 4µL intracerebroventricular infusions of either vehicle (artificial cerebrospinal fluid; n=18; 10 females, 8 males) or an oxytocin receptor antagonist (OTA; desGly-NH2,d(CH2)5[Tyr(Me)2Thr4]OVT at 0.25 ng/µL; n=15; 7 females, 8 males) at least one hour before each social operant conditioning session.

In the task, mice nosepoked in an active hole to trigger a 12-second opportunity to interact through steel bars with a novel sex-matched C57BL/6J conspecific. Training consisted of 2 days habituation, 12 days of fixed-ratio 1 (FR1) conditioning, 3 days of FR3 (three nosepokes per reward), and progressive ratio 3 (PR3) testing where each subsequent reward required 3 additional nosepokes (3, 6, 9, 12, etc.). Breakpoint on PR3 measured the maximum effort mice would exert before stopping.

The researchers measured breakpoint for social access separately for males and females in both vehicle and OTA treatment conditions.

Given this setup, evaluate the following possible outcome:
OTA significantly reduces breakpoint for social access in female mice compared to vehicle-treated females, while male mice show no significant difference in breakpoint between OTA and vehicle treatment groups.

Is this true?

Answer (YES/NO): YES